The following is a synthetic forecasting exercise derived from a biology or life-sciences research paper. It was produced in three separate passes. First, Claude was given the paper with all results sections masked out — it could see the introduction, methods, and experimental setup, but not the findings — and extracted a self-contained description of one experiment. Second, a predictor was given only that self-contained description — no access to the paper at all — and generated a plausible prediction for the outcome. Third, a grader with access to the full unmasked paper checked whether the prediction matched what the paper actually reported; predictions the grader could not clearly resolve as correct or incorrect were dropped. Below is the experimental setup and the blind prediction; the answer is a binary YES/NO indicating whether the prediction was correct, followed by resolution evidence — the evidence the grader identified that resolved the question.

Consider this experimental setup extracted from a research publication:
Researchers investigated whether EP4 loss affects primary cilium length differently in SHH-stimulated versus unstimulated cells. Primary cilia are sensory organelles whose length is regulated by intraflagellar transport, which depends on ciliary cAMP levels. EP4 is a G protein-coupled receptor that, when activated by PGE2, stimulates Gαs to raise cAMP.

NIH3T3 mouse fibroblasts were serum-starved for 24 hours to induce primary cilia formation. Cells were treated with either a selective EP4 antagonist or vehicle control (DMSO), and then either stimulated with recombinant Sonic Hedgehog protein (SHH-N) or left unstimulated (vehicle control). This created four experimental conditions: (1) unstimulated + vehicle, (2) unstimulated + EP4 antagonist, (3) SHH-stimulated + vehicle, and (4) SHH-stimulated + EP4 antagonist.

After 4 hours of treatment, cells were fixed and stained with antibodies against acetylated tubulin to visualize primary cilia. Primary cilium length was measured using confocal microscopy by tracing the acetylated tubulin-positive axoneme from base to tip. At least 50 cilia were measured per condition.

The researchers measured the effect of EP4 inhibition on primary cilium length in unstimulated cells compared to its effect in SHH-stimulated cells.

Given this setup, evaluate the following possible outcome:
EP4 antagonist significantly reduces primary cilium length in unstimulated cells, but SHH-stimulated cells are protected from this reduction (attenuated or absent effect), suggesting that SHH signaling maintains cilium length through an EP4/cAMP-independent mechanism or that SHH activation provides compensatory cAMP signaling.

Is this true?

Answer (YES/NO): NO